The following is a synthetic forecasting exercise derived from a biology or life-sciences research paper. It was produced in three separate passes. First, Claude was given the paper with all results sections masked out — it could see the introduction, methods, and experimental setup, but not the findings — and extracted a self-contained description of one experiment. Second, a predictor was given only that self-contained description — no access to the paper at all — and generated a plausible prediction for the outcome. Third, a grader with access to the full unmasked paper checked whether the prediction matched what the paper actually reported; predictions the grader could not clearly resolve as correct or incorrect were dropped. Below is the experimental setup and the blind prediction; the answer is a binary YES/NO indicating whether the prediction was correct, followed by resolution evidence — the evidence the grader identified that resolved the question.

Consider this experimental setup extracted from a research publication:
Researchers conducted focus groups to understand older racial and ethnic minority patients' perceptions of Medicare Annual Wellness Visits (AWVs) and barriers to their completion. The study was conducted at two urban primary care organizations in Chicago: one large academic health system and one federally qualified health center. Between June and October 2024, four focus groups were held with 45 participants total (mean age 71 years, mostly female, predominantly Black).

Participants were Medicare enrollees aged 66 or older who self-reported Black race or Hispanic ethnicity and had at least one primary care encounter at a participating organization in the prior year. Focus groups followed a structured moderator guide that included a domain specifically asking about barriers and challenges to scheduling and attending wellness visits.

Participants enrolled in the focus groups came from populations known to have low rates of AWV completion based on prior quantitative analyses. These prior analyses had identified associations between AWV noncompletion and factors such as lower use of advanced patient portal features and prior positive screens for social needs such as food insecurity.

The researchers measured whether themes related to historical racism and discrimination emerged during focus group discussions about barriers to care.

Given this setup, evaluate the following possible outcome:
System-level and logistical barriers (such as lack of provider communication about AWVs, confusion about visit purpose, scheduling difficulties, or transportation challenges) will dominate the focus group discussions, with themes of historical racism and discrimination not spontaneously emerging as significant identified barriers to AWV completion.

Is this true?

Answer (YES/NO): NO